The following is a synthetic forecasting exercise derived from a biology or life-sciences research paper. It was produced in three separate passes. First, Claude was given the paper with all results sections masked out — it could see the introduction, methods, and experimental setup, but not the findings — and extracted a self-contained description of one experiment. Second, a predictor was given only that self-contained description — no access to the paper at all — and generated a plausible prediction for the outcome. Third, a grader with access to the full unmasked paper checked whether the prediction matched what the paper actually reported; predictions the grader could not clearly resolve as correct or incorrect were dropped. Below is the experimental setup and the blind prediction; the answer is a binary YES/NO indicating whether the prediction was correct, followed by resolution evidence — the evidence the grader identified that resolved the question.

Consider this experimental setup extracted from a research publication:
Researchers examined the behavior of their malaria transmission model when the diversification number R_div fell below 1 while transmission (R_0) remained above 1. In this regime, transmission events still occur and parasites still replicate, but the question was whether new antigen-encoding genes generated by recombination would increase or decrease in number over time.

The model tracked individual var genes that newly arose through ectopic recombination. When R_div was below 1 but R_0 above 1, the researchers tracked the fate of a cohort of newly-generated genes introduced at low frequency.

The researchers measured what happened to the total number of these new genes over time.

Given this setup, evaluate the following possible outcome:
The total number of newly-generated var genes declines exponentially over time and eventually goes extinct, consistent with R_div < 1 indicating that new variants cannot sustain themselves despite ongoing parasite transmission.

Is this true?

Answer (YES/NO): NO